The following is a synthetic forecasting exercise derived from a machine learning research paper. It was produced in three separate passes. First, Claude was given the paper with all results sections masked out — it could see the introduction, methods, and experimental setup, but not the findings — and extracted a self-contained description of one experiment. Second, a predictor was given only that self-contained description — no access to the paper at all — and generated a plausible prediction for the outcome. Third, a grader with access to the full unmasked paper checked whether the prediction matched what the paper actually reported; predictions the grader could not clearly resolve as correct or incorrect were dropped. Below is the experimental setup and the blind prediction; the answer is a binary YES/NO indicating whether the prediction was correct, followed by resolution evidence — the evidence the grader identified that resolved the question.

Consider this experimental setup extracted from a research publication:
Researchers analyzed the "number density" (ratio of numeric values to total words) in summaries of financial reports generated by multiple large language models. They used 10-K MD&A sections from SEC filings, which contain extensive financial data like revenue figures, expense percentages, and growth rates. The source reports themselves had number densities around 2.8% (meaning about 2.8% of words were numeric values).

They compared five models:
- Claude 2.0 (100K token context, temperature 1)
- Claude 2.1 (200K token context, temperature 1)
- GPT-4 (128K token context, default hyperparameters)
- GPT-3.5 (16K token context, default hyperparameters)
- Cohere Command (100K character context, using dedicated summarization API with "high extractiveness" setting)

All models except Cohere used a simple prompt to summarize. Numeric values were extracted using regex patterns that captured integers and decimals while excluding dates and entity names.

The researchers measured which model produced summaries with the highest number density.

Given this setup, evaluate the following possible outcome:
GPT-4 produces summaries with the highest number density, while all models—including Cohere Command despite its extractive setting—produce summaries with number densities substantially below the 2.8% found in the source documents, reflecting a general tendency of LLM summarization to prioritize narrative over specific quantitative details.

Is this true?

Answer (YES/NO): NO